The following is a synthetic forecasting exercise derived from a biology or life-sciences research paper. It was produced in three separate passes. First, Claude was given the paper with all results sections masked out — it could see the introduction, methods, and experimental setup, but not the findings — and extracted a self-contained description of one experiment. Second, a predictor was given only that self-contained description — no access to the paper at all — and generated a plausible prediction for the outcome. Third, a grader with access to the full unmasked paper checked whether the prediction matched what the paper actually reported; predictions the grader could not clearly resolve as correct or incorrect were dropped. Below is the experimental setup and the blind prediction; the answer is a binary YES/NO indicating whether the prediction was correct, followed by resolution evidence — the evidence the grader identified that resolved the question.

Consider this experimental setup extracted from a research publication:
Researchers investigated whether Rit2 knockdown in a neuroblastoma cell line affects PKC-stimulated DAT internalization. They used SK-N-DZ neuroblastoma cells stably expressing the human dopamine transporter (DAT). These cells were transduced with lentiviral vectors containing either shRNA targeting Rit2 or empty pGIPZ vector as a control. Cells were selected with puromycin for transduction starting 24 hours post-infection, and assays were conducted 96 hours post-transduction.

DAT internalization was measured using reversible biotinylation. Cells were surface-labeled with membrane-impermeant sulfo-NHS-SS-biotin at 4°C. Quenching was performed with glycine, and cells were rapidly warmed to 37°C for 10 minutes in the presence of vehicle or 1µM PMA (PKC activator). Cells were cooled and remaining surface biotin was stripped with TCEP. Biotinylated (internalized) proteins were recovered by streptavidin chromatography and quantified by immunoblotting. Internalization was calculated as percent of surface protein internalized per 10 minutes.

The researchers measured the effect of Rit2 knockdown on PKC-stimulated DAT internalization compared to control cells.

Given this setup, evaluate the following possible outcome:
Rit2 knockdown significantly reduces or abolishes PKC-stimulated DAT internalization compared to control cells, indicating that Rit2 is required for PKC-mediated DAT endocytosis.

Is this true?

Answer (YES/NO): YES